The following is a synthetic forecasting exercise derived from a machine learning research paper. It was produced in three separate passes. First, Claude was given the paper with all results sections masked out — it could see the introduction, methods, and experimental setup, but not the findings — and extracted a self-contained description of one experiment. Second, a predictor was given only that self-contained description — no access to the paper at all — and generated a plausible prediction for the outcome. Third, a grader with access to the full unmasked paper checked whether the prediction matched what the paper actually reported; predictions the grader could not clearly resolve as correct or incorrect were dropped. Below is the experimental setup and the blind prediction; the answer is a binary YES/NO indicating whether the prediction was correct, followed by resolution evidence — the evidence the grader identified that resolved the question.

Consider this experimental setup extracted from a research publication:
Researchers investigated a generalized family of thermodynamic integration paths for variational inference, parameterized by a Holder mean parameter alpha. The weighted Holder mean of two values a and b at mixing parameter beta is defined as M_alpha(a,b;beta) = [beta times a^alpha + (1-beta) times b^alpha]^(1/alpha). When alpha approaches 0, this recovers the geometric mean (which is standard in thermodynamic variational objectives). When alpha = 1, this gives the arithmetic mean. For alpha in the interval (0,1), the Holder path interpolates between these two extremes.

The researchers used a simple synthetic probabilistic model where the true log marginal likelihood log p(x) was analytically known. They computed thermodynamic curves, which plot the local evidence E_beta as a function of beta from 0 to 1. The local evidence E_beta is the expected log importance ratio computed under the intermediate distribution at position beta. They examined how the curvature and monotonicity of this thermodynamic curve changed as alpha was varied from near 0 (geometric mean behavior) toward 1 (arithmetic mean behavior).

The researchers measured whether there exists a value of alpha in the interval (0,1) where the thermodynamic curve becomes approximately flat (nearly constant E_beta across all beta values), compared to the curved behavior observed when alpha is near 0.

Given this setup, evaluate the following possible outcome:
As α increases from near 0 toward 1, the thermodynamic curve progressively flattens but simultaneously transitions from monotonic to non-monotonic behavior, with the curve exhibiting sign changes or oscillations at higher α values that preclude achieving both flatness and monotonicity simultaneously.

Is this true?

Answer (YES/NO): NO